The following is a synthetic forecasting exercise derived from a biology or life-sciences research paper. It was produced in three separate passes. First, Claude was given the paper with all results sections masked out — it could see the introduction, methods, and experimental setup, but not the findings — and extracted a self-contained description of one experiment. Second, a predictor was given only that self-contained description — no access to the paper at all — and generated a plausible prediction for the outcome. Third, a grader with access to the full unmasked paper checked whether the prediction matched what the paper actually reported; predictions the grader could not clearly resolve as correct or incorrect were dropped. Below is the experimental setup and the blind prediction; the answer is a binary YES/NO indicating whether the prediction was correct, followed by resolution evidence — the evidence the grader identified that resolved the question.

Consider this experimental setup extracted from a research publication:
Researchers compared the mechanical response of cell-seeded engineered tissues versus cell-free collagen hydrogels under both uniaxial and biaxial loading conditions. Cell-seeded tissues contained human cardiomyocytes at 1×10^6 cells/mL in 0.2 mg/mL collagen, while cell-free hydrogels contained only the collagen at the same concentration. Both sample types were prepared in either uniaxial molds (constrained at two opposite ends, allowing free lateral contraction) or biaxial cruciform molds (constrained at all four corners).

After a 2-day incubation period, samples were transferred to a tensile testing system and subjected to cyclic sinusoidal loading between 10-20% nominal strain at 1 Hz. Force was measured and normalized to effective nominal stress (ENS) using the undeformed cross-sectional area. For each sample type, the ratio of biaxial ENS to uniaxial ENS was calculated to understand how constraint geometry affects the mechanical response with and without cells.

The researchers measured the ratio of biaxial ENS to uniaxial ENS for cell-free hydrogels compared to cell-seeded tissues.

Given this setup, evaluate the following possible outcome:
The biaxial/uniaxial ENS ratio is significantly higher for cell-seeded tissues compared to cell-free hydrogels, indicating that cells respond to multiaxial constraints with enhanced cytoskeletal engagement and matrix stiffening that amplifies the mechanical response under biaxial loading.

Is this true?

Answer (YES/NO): NO